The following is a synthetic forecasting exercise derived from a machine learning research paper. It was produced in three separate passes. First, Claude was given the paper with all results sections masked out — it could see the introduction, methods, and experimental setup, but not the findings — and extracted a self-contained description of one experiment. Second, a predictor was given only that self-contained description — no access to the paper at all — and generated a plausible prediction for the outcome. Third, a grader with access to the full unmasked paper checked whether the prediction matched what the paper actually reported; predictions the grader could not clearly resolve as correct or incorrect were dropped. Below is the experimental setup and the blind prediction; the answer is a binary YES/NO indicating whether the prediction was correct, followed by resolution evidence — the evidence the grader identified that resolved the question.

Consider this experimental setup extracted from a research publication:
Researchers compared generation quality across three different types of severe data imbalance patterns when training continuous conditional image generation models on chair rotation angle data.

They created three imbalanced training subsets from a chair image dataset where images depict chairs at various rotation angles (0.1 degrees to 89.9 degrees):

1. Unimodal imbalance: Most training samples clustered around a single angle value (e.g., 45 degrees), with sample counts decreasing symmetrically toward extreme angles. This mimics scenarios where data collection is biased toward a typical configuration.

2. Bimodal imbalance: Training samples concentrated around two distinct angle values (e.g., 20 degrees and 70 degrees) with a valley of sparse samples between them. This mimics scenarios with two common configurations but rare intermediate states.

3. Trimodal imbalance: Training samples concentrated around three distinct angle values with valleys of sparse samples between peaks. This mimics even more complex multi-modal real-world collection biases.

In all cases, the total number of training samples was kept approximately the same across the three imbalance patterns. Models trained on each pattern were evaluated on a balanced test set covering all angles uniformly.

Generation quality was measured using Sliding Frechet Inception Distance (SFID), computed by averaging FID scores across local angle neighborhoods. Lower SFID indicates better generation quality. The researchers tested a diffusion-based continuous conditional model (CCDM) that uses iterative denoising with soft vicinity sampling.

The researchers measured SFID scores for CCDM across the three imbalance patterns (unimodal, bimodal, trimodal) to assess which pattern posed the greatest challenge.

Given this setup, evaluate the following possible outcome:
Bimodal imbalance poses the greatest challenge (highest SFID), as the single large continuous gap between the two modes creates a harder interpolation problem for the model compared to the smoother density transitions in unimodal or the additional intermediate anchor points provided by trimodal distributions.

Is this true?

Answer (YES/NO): YES